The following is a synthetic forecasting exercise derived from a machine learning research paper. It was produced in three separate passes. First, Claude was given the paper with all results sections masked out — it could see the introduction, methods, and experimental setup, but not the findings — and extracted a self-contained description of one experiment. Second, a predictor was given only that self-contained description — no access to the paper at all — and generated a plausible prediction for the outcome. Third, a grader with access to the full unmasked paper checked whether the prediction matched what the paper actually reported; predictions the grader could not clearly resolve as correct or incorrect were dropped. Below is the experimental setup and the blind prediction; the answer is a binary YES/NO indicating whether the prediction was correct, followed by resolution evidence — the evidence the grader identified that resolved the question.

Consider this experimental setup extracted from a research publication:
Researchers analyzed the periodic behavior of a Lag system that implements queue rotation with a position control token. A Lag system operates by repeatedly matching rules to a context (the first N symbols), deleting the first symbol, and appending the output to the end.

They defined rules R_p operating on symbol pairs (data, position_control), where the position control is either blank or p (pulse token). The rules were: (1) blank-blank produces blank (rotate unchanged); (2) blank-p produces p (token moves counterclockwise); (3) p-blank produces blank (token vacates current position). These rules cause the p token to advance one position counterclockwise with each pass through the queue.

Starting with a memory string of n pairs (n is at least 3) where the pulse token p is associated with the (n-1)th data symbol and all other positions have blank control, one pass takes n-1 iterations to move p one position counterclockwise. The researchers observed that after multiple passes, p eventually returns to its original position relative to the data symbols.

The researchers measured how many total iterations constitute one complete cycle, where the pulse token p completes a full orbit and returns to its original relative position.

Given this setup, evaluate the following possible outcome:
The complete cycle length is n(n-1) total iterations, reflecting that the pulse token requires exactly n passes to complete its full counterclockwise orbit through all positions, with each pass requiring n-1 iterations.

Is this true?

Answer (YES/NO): YES